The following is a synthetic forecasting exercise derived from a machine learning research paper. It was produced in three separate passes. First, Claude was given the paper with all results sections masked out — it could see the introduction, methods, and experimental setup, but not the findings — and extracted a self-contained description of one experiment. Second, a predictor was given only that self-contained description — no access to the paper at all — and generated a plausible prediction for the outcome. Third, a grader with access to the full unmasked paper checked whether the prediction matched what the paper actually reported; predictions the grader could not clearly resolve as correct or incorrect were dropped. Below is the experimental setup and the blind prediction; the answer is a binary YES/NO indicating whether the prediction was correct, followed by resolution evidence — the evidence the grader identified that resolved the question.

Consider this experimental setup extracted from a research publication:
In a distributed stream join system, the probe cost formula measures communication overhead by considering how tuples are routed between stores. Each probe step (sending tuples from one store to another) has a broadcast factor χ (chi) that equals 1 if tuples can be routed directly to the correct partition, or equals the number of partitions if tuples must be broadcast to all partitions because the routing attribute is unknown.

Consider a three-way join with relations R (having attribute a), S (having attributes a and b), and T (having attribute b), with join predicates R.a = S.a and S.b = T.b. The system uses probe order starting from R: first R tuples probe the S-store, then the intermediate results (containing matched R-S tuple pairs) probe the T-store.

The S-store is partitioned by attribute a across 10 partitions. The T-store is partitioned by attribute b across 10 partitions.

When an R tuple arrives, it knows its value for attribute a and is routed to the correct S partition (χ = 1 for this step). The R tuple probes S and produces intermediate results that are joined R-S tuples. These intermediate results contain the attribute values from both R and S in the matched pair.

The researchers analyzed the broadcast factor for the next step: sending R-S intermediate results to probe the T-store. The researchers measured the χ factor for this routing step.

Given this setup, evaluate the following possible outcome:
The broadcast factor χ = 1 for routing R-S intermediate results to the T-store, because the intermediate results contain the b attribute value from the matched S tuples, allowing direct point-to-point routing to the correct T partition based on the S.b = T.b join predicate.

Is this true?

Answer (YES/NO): YES